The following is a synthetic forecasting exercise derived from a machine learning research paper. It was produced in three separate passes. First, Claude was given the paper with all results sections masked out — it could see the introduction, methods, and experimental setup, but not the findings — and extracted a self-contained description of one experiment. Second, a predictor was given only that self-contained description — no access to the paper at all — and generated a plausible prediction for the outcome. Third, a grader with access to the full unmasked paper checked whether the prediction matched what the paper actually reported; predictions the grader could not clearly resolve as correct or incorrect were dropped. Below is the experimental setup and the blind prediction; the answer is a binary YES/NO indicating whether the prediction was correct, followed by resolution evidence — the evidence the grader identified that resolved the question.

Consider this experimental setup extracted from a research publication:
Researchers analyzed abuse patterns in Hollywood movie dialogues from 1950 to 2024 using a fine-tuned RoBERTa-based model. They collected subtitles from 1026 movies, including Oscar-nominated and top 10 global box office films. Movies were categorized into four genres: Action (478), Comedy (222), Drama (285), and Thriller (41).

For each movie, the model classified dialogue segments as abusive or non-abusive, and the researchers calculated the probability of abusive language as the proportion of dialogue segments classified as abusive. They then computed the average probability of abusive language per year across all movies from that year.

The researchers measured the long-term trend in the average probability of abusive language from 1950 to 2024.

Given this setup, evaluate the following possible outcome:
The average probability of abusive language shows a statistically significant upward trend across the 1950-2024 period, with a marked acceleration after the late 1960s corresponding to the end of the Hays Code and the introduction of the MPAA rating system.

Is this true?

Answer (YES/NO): NO